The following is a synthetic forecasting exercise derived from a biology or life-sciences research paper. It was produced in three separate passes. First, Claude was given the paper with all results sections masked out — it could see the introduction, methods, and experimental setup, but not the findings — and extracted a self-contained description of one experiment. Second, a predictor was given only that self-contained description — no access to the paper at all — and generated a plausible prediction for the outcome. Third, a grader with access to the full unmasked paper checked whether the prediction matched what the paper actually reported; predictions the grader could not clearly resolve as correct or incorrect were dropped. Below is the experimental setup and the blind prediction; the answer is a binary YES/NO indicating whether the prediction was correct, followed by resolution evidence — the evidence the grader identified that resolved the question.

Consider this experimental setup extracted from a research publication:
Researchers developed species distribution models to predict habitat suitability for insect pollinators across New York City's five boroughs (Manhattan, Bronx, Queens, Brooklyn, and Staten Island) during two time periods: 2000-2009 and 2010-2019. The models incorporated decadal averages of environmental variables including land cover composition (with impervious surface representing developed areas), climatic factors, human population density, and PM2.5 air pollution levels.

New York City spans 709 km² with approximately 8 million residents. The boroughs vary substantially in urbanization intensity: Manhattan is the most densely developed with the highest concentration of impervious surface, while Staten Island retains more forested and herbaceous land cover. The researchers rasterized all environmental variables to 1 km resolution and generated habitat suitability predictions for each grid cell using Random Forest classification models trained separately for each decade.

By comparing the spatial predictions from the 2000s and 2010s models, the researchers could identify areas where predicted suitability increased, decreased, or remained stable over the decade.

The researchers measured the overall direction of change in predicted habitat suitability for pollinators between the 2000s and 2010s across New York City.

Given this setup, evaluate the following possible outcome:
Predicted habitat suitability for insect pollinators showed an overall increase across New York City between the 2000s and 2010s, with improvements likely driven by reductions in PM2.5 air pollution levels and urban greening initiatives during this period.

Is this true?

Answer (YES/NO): NO